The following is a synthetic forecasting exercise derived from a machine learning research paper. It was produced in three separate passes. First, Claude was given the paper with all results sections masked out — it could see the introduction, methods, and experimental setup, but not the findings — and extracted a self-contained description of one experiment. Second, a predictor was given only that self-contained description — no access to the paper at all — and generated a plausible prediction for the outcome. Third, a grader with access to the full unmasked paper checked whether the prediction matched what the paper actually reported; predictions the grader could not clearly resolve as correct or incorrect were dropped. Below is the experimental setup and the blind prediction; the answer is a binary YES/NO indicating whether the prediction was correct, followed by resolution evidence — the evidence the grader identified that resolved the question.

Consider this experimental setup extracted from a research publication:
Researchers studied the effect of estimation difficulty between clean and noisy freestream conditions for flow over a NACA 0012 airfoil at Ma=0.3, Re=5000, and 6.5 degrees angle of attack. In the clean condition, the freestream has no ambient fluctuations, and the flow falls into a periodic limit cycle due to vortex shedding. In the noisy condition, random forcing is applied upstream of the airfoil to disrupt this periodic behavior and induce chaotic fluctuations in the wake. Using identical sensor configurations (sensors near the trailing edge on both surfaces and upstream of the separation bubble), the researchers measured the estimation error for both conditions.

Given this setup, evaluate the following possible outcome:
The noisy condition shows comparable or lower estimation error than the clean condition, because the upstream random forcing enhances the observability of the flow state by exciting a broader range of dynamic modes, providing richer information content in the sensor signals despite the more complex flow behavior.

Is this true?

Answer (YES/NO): NO